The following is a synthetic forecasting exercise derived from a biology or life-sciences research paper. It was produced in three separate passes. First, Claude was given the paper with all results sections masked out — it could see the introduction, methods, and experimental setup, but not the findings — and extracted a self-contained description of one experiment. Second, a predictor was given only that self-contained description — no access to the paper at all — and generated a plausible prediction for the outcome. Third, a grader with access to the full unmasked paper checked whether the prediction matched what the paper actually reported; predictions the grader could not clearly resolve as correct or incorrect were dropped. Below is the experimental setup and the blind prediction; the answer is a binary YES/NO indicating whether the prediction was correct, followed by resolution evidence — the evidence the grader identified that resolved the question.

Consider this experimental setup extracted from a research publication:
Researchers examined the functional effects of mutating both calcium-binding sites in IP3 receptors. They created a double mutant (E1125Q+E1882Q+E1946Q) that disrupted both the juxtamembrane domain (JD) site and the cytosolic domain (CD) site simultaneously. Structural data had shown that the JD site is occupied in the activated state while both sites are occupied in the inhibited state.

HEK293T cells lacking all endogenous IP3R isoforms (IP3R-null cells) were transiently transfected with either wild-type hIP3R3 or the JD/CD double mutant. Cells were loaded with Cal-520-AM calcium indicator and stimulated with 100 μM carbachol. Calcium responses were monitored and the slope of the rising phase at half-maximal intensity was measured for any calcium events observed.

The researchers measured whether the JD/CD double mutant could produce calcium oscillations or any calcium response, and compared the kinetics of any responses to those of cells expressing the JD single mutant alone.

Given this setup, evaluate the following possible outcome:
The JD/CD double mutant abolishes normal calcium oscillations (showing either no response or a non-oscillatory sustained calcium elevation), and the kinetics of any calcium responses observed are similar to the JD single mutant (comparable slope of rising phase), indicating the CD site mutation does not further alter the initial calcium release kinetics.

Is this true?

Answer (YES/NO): NO